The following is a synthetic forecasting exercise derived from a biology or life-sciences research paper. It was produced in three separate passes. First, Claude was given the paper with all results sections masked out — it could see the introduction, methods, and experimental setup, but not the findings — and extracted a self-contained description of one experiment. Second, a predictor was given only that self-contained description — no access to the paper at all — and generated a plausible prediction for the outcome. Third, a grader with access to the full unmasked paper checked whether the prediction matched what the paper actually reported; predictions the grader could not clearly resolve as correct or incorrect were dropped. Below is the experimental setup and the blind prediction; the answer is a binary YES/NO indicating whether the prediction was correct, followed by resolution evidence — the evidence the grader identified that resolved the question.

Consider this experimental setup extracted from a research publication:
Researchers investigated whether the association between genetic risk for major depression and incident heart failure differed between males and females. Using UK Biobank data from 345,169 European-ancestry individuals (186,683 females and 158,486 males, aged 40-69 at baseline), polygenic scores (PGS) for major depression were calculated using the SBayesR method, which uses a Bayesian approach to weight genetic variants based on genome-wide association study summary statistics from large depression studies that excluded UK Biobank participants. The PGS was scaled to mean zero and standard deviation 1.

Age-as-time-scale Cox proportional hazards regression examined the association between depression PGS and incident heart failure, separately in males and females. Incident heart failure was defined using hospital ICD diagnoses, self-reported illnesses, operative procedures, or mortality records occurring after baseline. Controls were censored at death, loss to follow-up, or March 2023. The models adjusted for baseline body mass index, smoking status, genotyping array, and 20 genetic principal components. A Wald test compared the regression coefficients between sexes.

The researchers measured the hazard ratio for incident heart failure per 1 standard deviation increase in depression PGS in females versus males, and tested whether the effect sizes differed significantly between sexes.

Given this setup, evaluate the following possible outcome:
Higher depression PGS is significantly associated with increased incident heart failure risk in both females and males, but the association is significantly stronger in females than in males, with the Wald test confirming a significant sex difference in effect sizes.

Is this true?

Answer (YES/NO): NO